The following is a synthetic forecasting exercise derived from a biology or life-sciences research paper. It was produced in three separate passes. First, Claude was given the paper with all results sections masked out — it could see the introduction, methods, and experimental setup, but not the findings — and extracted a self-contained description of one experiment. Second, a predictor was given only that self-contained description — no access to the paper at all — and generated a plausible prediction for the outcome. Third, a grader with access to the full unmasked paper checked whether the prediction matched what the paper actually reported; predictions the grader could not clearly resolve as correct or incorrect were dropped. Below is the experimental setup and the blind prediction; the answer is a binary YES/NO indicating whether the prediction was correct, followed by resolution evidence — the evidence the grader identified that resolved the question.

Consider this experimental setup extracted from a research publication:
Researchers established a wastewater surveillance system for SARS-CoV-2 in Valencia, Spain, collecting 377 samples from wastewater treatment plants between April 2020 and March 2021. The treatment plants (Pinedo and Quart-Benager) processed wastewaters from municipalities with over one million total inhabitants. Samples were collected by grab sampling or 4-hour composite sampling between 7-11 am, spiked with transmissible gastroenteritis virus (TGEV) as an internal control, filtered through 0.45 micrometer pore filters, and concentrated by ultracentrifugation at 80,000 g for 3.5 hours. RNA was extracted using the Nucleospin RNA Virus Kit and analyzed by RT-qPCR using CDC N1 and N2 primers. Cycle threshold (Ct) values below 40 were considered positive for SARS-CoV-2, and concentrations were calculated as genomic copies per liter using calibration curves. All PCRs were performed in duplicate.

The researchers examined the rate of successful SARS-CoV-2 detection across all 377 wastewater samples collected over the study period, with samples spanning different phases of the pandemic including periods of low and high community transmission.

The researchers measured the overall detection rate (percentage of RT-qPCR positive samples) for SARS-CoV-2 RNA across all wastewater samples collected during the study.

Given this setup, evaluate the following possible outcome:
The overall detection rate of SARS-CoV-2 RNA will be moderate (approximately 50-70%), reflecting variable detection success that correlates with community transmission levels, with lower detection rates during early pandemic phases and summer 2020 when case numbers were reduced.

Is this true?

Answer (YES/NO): NO